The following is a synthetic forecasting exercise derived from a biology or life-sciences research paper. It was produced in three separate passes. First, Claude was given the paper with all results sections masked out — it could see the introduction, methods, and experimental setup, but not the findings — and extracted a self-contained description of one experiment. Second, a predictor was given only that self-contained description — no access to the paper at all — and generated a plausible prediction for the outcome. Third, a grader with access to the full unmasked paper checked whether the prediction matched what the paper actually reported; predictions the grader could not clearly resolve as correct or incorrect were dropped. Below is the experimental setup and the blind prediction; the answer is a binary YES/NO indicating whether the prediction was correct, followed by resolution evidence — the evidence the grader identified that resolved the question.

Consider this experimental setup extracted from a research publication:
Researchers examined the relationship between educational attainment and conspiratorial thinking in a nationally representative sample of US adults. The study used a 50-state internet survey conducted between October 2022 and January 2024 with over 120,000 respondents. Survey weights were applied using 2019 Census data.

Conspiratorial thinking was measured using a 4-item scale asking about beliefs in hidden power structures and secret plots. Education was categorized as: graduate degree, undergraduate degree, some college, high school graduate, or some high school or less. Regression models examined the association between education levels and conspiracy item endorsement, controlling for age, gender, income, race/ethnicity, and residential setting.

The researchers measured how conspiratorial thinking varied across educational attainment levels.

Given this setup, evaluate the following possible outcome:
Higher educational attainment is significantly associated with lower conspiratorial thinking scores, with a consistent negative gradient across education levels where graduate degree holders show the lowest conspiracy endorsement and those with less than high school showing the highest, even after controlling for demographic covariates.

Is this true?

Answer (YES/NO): NO